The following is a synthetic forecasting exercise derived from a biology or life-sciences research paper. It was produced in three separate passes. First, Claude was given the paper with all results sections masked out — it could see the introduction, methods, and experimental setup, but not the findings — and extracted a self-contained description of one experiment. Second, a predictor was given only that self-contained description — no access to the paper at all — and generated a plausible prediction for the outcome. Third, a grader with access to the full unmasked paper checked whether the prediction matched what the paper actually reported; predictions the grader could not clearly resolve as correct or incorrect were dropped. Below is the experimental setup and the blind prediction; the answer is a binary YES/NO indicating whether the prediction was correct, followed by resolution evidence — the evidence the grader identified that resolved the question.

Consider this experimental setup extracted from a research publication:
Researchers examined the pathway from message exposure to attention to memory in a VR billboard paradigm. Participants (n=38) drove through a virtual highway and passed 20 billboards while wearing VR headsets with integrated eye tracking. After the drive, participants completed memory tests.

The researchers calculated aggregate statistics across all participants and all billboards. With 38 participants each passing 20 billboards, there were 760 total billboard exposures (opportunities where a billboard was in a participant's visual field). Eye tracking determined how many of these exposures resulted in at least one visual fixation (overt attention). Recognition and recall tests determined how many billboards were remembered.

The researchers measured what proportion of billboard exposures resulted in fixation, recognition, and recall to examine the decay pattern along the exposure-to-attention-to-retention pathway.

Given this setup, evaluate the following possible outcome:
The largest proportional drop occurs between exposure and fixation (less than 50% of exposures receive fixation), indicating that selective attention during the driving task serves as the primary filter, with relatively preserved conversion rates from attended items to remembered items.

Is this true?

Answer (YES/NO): NO